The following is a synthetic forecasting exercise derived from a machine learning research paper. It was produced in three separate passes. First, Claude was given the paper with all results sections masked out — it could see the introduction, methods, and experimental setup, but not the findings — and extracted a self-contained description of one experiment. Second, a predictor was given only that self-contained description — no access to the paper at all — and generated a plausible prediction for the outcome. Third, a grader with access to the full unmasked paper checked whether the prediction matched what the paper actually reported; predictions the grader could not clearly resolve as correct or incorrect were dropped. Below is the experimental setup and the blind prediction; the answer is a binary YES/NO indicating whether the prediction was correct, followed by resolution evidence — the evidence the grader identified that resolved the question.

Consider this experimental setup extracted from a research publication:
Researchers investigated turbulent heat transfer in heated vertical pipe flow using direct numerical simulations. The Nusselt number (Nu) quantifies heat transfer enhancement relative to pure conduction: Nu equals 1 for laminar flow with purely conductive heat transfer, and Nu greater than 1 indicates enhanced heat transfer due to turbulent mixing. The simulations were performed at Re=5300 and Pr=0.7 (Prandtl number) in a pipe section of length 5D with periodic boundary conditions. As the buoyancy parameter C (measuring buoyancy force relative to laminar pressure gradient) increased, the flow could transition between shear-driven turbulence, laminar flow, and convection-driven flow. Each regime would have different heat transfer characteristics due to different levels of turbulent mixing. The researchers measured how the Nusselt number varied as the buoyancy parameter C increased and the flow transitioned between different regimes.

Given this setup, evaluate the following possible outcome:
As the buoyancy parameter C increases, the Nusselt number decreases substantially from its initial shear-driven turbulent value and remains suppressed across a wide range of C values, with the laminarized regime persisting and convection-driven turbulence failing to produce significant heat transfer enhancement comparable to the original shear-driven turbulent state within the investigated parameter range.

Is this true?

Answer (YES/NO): NO